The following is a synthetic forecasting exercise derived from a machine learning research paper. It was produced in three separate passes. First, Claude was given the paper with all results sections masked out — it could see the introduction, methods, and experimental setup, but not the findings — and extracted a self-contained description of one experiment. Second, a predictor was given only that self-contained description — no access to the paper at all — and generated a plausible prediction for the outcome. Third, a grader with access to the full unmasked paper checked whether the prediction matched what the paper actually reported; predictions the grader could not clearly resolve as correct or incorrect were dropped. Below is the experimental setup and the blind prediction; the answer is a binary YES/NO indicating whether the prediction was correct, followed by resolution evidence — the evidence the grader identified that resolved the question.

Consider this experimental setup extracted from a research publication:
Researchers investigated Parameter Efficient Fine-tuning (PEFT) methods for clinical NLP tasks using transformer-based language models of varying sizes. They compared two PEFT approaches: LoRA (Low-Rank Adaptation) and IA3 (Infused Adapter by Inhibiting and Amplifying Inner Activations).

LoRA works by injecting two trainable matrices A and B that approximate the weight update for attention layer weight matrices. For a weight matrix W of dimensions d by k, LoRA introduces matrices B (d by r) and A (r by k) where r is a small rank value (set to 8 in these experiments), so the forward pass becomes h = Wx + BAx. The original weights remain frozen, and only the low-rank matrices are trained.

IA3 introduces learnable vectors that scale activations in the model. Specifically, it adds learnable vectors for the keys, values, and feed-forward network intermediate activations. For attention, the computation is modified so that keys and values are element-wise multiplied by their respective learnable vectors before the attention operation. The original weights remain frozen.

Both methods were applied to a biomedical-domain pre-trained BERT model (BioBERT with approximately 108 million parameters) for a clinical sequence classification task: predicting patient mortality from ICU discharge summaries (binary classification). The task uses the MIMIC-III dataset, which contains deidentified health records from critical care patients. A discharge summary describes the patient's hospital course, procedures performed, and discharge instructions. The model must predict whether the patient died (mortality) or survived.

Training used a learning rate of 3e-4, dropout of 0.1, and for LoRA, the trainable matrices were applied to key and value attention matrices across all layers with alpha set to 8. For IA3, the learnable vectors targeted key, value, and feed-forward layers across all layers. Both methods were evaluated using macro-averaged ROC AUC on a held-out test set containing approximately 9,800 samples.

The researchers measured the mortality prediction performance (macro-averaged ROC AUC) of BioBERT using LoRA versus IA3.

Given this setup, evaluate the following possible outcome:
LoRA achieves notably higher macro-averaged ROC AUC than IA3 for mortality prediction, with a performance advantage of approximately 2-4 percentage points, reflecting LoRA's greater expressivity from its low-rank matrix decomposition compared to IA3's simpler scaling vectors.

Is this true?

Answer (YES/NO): NO